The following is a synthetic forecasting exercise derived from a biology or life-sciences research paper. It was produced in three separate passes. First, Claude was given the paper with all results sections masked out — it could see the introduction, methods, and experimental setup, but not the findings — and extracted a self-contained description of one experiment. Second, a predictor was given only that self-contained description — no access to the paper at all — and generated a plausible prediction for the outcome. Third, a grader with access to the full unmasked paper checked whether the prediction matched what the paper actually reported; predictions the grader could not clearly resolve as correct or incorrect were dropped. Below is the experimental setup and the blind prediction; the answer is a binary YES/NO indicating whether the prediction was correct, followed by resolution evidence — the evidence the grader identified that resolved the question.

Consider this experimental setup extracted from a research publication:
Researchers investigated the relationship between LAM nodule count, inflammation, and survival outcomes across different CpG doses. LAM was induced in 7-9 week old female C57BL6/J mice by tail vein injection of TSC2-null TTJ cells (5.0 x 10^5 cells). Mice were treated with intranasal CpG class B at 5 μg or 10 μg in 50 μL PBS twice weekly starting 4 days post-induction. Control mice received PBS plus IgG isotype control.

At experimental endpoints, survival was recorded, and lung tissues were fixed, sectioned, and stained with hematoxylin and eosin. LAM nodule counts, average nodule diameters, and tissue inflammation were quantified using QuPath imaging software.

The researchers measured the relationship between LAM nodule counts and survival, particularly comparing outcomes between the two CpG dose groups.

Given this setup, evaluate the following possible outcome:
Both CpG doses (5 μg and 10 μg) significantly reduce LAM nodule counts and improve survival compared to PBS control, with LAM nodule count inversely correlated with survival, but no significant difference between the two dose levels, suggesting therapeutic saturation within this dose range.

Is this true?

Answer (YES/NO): NO